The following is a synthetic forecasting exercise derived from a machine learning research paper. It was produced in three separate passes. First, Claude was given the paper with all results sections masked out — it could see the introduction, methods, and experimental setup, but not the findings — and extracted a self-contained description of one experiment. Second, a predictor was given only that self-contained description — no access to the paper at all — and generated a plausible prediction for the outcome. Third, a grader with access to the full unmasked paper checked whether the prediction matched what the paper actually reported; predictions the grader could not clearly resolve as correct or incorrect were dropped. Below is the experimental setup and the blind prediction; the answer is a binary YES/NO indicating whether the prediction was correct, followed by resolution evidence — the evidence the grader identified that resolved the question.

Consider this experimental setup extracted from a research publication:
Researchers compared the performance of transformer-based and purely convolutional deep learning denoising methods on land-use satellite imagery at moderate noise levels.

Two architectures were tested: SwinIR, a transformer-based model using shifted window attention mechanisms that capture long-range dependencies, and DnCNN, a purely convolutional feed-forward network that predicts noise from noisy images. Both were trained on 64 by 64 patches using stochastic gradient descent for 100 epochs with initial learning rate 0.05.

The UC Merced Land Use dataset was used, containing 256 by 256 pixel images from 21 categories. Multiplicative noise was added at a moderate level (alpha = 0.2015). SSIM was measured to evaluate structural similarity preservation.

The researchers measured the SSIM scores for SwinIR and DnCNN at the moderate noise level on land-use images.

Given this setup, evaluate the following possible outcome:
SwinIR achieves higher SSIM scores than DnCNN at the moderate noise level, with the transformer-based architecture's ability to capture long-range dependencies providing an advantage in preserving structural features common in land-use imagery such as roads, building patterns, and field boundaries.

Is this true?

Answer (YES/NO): YES